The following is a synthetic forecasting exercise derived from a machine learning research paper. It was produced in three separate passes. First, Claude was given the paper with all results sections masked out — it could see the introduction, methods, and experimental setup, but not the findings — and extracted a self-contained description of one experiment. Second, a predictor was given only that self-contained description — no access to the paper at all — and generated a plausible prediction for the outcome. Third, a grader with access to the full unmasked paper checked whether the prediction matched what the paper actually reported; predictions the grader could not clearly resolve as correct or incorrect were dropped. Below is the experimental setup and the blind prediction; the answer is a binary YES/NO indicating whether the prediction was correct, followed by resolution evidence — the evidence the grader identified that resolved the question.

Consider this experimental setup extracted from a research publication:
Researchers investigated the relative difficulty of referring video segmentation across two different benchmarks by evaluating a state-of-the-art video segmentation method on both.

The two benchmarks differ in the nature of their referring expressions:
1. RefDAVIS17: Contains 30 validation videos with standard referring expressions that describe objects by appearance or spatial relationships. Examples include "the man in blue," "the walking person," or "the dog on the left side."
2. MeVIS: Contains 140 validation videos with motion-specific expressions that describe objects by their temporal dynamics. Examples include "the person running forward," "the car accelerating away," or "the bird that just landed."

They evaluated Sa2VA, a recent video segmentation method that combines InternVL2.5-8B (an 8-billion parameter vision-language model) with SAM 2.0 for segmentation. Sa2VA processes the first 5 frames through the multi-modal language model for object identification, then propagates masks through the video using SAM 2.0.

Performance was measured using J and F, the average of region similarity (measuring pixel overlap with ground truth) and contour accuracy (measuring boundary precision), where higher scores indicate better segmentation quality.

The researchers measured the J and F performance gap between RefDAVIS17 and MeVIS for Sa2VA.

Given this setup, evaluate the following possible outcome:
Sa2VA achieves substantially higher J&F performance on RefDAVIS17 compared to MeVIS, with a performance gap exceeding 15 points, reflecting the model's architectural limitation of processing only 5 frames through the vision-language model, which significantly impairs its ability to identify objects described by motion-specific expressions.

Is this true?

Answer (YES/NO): YES